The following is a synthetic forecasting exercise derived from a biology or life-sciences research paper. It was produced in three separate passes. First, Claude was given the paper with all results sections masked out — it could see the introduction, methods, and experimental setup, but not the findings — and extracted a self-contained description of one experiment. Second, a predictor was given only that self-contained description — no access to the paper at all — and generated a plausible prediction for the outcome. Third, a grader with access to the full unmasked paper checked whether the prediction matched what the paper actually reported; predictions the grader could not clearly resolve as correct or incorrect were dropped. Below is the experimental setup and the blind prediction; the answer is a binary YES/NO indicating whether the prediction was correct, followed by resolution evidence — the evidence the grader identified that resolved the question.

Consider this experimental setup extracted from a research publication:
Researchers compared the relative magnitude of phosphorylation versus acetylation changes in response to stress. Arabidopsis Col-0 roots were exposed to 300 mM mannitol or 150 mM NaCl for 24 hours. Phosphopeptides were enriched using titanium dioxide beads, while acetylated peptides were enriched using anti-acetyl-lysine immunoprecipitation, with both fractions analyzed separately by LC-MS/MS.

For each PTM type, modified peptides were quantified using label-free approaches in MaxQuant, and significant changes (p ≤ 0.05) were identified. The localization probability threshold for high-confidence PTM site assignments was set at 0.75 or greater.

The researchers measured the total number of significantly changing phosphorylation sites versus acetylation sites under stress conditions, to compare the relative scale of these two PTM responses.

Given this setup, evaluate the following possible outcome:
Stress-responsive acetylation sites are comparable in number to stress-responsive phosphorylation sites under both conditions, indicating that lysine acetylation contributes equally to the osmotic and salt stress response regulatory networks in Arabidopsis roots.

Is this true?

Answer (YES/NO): NO